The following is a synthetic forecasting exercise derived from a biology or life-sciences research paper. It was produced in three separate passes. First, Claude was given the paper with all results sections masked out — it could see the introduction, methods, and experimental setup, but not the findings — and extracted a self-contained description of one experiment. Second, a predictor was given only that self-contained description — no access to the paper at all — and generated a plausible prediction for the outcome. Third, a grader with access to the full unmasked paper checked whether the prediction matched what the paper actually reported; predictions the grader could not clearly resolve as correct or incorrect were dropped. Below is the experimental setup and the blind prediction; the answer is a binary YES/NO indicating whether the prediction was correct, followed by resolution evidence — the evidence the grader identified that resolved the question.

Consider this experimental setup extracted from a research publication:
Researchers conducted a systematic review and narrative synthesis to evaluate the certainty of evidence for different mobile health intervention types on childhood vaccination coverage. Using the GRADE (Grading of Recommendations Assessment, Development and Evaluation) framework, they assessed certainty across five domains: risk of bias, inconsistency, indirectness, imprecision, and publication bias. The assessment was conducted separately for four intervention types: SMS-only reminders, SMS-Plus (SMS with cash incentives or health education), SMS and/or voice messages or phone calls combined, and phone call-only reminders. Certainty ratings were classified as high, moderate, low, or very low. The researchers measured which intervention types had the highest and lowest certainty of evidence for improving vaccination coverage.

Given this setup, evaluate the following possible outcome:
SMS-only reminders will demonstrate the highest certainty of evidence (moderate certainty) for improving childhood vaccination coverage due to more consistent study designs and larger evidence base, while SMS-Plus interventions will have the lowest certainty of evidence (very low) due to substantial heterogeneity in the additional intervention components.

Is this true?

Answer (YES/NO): NO